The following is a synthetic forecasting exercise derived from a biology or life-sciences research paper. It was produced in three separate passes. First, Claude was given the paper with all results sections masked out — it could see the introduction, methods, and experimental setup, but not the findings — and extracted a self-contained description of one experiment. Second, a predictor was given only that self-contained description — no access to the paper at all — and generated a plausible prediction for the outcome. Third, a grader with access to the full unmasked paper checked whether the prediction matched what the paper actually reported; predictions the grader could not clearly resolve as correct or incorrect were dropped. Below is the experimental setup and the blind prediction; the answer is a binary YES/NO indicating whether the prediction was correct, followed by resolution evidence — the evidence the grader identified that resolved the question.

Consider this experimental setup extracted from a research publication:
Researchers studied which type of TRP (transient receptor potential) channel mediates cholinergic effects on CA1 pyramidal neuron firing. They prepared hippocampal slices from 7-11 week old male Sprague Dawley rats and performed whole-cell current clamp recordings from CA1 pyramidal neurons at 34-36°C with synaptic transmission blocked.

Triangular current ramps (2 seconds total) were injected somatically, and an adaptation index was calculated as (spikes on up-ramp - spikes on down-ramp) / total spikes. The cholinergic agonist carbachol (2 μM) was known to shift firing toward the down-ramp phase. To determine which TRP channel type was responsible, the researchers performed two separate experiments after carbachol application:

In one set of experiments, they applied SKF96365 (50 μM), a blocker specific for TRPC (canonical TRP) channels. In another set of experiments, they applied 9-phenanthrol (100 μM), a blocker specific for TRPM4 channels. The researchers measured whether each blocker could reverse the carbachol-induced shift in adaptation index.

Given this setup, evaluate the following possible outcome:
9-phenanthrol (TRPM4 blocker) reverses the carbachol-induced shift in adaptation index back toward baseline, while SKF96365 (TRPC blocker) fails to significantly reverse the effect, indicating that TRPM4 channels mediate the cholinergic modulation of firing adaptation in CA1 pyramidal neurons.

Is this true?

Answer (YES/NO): YES